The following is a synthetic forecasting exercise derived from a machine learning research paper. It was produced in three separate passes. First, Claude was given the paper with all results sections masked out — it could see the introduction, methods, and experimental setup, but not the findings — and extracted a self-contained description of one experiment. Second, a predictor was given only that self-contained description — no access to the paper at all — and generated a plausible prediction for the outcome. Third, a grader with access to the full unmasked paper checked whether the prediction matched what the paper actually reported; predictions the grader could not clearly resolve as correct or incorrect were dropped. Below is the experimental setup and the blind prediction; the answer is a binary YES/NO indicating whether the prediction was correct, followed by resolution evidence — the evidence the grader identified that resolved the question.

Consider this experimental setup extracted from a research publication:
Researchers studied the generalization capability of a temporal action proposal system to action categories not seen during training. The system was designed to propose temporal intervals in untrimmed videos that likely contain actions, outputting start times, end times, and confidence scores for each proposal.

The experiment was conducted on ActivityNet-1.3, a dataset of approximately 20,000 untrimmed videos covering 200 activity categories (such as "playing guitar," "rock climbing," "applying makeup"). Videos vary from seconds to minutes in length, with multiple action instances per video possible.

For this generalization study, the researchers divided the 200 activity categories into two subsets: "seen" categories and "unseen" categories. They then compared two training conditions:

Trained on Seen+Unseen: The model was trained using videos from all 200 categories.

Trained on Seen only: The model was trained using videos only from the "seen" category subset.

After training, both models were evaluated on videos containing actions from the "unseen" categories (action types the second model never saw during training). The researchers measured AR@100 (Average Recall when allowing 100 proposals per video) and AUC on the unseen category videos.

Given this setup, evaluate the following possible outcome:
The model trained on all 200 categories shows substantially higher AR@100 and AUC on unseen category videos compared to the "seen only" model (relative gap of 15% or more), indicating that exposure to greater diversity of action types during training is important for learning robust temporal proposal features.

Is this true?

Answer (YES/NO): NO